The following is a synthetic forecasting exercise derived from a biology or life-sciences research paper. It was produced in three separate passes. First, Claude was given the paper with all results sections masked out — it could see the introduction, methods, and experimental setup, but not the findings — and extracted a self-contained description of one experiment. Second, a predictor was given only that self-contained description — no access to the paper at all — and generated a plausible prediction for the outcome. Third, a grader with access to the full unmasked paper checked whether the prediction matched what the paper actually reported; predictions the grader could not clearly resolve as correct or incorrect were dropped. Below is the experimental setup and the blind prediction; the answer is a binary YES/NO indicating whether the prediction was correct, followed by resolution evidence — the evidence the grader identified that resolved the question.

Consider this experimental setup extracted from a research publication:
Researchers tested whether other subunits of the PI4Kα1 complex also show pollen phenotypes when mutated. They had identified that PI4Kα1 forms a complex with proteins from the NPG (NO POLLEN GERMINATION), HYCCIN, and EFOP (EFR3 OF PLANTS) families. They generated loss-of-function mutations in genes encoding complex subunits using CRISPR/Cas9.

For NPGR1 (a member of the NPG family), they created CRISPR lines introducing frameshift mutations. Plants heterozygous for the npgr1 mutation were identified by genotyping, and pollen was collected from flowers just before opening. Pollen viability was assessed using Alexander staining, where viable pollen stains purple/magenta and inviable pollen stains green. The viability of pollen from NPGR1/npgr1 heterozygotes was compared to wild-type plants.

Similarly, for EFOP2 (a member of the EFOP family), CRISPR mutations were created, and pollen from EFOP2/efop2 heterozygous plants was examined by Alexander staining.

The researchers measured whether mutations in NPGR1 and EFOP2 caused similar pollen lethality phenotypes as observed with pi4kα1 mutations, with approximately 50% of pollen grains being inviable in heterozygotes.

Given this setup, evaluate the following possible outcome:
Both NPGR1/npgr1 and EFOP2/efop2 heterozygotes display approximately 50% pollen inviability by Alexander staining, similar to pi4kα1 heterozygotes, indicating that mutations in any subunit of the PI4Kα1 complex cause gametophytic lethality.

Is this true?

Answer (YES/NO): NO